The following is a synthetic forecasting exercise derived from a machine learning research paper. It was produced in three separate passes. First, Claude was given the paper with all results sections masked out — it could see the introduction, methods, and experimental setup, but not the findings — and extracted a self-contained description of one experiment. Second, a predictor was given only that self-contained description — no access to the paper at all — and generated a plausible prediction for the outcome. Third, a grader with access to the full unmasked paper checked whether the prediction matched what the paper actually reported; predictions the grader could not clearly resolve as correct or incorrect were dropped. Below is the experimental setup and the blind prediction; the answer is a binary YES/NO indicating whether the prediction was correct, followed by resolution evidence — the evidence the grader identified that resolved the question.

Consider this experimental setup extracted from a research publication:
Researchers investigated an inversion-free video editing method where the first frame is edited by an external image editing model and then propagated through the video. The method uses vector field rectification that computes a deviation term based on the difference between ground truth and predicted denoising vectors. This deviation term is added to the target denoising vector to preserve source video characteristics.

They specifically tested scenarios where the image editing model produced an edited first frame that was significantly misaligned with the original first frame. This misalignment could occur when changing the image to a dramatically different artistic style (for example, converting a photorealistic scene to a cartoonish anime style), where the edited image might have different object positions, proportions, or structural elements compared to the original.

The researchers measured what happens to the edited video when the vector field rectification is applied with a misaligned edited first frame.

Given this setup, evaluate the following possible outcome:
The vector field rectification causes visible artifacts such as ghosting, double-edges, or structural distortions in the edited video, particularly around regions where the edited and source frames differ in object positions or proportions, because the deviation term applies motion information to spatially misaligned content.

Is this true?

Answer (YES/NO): NO